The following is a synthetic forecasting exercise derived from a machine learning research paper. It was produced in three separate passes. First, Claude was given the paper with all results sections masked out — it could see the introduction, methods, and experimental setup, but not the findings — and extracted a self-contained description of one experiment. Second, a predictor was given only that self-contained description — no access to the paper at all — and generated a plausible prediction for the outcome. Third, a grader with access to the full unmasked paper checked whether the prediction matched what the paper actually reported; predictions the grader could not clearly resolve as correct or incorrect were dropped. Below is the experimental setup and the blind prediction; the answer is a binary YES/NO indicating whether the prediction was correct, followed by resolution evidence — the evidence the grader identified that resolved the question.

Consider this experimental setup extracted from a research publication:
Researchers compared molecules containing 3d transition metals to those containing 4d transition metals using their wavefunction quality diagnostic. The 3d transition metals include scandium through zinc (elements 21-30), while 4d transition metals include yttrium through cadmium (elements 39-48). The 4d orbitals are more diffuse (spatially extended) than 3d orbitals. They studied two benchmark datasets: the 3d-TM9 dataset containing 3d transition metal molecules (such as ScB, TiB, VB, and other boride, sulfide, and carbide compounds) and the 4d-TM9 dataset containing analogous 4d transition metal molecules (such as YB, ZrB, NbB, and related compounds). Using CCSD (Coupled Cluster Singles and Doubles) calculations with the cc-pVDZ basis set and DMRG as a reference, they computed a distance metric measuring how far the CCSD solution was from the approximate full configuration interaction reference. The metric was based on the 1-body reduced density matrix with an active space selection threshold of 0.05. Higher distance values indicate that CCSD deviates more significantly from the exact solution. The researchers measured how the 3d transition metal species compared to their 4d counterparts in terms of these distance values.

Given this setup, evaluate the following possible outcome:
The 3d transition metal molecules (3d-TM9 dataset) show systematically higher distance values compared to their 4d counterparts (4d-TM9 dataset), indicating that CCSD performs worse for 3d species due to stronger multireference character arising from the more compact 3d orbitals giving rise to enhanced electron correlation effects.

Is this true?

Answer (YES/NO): YES